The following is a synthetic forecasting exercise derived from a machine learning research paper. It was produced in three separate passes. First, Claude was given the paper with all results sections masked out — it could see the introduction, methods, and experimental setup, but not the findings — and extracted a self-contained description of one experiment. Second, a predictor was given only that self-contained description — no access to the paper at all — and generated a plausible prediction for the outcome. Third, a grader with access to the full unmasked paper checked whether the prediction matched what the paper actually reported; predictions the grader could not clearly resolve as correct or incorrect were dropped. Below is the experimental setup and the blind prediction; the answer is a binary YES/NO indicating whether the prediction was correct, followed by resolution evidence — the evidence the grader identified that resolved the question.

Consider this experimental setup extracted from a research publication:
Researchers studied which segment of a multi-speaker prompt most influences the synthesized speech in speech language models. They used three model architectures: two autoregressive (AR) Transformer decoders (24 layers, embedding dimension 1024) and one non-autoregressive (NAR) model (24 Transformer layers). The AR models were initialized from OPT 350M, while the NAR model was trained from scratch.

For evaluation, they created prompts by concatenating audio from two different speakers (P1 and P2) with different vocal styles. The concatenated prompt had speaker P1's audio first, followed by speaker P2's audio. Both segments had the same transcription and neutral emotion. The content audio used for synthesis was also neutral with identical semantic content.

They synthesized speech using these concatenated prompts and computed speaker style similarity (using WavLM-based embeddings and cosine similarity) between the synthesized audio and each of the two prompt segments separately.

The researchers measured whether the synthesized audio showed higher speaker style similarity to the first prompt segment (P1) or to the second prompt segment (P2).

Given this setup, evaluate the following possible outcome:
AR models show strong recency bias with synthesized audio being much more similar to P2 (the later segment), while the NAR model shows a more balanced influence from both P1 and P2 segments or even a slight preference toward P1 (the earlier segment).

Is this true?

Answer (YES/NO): NO